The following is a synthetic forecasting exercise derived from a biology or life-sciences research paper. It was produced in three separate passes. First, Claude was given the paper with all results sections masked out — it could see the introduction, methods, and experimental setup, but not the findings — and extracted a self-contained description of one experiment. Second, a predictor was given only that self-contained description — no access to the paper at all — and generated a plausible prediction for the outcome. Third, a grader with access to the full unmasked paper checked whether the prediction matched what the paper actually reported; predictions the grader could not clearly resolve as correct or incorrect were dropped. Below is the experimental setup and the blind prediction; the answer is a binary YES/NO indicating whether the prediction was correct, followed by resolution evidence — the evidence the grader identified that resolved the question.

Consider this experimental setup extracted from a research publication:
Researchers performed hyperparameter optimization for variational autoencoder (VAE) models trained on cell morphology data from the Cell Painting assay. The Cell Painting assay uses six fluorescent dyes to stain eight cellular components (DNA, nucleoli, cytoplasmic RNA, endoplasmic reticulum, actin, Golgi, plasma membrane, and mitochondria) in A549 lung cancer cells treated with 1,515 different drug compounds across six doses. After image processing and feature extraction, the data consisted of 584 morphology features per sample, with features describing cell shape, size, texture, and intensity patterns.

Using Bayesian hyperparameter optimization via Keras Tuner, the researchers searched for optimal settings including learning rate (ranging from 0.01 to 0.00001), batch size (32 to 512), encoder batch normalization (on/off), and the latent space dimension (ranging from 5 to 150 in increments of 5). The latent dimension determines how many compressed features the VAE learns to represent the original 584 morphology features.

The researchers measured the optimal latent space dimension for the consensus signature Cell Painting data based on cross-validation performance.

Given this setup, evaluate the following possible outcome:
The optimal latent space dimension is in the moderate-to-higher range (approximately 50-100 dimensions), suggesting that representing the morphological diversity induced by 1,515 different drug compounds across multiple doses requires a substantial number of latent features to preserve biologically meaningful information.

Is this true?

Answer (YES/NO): NO